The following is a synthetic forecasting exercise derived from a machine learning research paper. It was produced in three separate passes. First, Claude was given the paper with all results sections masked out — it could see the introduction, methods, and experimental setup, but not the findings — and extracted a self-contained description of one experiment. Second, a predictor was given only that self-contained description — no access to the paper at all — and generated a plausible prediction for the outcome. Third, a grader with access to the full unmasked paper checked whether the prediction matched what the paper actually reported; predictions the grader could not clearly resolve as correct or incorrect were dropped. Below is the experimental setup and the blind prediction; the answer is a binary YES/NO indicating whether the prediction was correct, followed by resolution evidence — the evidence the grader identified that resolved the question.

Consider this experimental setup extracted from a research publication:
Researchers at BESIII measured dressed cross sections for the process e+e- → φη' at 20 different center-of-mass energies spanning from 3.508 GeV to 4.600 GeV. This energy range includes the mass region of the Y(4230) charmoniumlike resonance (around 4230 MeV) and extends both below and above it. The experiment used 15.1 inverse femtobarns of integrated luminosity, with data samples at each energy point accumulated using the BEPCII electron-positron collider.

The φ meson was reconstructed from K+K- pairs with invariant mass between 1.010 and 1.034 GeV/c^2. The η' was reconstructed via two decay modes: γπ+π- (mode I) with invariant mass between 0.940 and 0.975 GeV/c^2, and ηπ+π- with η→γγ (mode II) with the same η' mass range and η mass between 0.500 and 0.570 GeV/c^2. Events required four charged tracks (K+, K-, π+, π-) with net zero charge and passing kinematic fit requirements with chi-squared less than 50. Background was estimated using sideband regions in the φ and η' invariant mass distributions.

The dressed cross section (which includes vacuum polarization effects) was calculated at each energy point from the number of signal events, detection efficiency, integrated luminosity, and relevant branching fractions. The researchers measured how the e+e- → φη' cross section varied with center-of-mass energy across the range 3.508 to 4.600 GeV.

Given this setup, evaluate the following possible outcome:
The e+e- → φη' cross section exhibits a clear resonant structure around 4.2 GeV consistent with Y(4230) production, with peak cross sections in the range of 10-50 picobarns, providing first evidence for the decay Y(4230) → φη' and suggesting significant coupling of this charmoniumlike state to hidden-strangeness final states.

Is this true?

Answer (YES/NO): NO